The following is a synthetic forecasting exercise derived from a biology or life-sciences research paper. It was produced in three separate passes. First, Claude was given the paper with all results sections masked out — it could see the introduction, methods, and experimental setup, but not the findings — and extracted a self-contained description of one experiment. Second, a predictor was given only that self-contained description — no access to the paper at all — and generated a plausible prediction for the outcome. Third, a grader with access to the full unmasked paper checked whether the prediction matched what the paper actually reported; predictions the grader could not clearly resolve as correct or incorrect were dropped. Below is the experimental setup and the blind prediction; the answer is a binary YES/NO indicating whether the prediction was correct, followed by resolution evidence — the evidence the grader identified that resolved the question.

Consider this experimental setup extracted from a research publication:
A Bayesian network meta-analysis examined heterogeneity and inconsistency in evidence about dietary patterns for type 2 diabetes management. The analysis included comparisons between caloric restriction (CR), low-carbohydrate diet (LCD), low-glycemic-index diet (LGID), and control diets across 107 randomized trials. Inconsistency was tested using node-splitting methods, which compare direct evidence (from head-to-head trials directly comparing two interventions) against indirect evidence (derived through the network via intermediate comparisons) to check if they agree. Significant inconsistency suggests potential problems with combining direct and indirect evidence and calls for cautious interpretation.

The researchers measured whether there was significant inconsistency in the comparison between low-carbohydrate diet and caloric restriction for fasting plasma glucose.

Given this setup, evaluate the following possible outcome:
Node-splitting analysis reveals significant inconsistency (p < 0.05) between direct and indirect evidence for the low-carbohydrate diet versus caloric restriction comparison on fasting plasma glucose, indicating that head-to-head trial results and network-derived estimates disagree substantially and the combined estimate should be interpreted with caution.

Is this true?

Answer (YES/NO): YES